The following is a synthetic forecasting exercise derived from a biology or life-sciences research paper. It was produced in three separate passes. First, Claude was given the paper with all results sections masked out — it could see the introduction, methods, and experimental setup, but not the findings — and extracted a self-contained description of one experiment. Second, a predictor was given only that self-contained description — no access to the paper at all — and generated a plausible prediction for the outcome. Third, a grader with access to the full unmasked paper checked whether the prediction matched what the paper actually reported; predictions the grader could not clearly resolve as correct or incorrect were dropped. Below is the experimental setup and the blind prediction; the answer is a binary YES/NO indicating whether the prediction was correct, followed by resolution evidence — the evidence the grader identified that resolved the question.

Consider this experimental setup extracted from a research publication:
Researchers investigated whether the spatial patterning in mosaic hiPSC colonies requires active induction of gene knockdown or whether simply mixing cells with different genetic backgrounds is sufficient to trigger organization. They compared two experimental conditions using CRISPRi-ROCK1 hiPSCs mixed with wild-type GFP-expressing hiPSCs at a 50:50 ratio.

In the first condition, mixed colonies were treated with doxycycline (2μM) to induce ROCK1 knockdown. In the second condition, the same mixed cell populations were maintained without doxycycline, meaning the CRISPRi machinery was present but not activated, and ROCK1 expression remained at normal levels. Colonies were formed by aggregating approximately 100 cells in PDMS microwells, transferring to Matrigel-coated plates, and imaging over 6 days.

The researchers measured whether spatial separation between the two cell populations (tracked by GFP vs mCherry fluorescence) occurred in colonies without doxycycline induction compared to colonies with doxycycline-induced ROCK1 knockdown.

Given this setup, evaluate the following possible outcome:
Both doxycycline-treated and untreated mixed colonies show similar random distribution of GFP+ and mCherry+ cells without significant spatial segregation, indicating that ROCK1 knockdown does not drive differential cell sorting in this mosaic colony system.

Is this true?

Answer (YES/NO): NO